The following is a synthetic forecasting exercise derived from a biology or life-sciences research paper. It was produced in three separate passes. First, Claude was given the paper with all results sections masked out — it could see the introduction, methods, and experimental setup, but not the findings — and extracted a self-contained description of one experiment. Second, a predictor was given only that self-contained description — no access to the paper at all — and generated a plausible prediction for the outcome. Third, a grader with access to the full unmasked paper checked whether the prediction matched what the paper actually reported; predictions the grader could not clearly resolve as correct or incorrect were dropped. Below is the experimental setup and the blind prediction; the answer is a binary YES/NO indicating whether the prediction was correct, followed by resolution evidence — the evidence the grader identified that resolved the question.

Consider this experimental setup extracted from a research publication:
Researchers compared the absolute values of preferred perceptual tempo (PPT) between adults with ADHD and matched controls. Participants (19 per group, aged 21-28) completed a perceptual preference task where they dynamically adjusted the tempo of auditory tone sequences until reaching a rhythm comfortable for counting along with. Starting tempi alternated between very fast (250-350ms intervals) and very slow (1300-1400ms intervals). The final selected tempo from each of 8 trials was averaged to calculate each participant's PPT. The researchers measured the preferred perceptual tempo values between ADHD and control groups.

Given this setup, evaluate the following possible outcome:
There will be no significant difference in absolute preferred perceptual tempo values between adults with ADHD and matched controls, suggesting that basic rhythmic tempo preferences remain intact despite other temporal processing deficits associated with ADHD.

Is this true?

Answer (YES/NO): NO